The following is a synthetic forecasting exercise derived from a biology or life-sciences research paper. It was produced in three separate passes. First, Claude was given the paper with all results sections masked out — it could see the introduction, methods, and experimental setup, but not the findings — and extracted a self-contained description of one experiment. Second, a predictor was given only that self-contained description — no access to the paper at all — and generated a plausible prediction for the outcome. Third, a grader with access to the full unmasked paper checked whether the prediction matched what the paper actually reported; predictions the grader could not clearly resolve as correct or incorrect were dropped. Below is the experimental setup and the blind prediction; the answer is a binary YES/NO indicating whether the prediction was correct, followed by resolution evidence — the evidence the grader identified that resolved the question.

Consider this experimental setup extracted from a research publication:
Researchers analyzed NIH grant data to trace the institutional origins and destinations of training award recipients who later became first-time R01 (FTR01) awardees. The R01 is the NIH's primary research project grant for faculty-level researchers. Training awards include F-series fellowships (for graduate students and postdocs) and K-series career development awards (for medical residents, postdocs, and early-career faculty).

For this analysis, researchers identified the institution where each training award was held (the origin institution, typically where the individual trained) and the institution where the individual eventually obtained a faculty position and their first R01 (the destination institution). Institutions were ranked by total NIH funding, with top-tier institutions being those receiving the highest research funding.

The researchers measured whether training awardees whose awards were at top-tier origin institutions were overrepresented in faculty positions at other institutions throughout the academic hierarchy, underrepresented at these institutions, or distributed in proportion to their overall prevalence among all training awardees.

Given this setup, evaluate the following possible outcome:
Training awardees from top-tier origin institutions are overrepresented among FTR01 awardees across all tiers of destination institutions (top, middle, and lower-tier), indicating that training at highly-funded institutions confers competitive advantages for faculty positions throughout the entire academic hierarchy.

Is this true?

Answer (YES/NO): NO